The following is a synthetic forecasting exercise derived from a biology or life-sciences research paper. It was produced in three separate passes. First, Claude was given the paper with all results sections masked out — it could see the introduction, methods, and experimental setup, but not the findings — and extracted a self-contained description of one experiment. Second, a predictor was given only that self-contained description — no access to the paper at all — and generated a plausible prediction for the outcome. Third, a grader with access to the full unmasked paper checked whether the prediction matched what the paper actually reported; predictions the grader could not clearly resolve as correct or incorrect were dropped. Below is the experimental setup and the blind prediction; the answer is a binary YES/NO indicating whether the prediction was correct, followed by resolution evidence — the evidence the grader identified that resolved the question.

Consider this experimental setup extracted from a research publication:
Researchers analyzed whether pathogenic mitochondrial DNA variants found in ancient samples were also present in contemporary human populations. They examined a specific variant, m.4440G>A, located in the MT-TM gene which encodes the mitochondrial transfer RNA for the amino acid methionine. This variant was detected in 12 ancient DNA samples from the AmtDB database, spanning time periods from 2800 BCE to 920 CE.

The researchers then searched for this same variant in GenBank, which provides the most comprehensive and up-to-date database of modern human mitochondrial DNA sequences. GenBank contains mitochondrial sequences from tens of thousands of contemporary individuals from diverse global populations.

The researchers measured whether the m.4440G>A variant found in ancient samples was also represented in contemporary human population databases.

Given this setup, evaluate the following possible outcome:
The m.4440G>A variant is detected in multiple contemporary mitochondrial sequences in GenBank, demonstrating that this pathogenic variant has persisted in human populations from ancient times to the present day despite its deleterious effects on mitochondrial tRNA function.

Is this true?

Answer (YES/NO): NO